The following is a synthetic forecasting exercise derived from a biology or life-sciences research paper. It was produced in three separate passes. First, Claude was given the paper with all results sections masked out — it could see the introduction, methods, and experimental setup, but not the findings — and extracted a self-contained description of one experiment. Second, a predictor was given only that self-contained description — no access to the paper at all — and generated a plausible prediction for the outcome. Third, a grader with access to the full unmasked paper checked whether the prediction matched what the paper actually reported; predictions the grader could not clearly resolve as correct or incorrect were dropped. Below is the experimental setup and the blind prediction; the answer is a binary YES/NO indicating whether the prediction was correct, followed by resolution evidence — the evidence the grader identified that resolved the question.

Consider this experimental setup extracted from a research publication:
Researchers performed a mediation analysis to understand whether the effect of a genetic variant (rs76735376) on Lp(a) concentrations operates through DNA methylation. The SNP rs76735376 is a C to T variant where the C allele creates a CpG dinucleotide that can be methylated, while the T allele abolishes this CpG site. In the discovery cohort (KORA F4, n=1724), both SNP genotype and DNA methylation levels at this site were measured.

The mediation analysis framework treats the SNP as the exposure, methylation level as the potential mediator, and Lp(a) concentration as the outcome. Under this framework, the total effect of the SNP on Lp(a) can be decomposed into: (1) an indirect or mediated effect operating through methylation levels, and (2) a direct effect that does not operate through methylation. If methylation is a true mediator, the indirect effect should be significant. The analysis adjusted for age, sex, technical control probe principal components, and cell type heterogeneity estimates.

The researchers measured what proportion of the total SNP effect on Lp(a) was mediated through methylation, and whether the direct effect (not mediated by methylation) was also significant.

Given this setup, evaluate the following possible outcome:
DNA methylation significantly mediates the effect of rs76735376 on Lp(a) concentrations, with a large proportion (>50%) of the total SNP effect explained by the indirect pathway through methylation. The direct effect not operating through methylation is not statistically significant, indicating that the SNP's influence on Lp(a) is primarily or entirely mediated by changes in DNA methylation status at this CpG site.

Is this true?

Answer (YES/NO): NO